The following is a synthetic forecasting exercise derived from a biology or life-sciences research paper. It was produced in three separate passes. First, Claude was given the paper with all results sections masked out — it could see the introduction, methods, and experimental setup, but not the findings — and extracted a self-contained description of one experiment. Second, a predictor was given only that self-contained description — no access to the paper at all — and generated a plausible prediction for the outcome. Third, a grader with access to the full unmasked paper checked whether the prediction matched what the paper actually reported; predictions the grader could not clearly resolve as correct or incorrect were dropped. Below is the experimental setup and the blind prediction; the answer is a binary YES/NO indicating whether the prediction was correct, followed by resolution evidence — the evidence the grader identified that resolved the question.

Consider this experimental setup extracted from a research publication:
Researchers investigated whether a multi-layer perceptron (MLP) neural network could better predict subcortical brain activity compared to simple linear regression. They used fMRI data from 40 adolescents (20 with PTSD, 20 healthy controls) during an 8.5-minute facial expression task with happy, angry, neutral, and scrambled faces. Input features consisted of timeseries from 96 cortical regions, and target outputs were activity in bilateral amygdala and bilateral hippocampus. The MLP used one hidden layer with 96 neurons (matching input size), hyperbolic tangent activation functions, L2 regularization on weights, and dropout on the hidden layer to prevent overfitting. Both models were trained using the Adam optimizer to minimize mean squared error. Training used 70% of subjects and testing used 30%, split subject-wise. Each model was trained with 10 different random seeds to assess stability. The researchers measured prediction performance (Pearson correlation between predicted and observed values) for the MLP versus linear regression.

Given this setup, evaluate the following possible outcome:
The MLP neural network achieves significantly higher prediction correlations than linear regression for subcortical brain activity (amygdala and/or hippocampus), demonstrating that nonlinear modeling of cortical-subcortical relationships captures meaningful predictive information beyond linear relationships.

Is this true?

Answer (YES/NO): NO